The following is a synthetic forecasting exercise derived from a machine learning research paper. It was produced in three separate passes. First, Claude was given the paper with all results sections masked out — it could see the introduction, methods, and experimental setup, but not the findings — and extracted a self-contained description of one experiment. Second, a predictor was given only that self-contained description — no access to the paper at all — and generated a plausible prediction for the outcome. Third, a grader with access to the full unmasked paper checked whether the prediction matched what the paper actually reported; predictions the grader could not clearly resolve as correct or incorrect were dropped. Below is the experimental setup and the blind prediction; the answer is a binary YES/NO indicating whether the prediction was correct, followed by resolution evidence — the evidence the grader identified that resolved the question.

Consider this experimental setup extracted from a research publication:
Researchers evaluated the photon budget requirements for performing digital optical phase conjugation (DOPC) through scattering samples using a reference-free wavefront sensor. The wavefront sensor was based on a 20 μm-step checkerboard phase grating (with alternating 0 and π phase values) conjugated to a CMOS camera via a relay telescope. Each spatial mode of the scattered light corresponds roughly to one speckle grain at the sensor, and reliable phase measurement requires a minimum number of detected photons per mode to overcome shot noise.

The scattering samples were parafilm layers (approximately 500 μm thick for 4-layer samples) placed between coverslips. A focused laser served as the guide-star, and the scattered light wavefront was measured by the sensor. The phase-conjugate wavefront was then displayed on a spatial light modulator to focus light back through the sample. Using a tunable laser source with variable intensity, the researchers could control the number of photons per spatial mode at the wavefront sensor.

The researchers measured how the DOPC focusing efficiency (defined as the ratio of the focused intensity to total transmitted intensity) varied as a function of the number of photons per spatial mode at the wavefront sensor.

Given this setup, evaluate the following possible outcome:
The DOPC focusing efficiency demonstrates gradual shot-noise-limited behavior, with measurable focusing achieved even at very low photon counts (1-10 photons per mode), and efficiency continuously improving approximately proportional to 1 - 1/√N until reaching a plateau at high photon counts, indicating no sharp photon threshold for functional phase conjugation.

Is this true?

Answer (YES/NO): NO